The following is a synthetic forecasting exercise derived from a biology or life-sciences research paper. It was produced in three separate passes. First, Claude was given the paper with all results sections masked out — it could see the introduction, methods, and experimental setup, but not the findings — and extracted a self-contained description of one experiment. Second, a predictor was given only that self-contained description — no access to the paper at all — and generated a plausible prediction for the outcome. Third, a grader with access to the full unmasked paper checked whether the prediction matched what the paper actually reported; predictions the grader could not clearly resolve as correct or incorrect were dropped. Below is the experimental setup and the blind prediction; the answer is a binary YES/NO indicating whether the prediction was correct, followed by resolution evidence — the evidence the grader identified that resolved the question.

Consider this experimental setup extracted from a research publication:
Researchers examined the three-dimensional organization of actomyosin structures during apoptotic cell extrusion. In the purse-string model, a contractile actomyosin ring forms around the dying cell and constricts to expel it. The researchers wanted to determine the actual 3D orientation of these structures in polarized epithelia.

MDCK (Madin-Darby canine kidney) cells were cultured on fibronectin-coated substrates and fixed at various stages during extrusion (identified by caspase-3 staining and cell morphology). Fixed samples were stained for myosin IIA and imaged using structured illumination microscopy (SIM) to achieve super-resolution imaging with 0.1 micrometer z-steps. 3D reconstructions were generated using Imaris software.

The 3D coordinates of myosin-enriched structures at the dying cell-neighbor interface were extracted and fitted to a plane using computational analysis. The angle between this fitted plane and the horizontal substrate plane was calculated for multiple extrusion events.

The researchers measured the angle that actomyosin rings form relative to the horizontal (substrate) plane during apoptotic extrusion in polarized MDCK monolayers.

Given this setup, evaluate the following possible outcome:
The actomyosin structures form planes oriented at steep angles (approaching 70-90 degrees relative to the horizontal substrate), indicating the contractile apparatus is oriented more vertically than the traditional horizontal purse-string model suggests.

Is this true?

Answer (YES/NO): NO